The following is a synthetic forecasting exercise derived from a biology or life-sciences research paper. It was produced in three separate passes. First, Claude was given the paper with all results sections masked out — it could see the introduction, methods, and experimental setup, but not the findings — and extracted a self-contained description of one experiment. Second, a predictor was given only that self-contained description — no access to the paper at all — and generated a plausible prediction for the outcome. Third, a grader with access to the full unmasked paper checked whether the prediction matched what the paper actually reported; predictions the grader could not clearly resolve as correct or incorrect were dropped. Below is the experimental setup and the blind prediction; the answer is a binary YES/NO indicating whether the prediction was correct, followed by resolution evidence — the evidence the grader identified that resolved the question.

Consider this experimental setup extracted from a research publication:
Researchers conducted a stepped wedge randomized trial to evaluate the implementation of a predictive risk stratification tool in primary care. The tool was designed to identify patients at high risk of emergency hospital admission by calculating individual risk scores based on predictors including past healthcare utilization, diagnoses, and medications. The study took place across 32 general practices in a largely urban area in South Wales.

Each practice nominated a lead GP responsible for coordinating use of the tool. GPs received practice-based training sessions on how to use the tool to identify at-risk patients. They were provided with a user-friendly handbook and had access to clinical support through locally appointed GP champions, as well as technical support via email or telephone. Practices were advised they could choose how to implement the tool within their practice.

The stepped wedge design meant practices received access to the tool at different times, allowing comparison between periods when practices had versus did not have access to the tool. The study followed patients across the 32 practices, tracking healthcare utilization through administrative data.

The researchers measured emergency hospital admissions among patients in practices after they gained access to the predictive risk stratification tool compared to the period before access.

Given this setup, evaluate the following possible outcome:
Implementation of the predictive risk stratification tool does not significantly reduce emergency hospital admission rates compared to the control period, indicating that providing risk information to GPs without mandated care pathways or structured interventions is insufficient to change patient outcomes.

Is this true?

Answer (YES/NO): NO